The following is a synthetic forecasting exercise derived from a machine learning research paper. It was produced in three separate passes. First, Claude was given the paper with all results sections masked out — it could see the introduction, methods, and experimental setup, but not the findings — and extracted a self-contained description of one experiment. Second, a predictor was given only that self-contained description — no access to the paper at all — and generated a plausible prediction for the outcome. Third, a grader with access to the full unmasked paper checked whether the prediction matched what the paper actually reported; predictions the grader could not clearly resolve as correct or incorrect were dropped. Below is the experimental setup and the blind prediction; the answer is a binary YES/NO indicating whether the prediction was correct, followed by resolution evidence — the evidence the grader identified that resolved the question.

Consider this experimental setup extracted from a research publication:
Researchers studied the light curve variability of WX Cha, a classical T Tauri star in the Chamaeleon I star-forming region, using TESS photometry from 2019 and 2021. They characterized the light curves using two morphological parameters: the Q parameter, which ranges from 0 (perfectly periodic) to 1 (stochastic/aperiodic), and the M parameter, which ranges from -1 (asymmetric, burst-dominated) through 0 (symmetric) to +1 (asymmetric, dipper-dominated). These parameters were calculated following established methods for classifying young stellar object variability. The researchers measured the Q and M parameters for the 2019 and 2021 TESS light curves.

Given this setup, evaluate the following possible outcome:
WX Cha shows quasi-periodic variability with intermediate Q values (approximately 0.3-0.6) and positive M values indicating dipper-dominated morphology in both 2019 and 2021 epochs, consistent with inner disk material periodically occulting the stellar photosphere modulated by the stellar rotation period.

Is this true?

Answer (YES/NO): NO